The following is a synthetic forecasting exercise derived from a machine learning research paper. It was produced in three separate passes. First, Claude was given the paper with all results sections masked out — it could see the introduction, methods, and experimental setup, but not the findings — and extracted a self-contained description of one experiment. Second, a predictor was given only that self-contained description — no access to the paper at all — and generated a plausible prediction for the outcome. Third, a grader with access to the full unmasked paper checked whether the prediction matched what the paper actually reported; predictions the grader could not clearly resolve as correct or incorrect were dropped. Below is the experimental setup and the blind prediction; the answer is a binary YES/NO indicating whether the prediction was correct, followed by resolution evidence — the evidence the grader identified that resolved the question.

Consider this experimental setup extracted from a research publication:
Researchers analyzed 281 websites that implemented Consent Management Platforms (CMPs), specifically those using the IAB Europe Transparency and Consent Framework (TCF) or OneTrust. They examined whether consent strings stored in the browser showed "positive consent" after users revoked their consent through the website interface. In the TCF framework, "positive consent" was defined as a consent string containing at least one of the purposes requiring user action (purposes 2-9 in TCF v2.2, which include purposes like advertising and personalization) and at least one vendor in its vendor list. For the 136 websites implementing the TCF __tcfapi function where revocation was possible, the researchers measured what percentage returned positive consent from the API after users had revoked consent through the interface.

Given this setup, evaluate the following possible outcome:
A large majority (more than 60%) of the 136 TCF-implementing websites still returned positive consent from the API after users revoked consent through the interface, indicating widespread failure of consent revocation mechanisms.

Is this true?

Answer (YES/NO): NO